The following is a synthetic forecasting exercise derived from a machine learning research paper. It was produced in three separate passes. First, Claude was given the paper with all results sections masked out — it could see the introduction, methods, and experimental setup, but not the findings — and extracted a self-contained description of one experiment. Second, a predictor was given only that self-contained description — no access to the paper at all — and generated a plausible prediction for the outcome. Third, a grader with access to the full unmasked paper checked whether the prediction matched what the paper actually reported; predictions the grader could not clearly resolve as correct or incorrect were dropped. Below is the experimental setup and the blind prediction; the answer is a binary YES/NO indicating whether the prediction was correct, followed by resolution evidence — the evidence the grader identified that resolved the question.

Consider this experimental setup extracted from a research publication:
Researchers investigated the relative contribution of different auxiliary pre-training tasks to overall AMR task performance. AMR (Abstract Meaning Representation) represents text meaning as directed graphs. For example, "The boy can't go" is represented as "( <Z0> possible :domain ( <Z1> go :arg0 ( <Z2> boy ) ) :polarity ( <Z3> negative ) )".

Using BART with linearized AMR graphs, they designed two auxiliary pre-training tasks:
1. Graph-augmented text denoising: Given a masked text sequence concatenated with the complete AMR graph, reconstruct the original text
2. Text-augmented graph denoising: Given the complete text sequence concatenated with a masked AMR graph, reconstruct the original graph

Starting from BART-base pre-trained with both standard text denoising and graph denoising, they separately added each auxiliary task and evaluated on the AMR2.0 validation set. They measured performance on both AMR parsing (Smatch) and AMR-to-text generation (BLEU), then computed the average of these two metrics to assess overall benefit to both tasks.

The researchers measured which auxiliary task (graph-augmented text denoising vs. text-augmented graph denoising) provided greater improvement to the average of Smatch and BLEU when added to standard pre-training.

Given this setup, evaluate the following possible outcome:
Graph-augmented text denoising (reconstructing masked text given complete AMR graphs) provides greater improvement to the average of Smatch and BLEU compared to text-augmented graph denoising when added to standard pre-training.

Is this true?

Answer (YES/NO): YES